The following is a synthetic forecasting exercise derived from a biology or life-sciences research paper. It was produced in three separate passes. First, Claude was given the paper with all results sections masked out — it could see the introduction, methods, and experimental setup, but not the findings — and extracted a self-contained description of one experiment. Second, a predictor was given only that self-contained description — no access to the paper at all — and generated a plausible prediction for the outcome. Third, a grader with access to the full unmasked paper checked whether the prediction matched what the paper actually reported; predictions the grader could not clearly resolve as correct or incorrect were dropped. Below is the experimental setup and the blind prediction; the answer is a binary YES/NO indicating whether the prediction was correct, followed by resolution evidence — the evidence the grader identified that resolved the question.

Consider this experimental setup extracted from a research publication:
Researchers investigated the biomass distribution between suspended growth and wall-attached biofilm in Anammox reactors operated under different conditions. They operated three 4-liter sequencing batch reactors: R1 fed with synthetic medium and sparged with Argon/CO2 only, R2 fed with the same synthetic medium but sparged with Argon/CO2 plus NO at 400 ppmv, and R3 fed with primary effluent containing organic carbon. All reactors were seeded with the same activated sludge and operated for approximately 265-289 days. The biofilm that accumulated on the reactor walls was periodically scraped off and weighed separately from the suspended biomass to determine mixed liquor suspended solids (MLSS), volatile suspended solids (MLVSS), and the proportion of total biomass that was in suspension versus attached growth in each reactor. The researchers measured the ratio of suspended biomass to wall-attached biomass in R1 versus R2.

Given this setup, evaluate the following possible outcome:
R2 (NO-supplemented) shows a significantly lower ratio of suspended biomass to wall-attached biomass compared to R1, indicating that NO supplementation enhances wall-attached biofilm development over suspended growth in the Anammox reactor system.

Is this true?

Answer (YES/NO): NO